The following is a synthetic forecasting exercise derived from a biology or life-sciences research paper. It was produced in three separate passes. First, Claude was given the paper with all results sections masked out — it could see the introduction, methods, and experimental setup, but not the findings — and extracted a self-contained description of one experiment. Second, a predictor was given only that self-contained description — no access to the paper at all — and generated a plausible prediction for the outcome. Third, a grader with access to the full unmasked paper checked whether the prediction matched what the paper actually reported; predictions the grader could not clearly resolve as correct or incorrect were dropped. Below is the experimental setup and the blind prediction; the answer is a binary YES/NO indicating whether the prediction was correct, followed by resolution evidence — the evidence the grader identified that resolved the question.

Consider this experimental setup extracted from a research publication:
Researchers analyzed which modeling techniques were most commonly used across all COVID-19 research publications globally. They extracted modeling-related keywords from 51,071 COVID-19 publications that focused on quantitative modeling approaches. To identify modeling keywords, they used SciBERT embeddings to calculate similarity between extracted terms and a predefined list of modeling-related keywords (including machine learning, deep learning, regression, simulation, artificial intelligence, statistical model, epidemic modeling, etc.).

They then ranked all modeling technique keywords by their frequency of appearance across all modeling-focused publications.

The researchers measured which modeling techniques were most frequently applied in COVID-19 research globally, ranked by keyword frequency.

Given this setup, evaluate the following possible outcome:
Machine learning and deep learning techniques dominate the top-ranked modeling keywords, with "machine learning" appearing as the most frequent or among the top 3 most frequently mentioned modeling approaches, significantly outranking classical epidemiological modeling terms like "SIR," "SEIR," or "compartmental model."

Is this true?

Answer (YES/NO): NO